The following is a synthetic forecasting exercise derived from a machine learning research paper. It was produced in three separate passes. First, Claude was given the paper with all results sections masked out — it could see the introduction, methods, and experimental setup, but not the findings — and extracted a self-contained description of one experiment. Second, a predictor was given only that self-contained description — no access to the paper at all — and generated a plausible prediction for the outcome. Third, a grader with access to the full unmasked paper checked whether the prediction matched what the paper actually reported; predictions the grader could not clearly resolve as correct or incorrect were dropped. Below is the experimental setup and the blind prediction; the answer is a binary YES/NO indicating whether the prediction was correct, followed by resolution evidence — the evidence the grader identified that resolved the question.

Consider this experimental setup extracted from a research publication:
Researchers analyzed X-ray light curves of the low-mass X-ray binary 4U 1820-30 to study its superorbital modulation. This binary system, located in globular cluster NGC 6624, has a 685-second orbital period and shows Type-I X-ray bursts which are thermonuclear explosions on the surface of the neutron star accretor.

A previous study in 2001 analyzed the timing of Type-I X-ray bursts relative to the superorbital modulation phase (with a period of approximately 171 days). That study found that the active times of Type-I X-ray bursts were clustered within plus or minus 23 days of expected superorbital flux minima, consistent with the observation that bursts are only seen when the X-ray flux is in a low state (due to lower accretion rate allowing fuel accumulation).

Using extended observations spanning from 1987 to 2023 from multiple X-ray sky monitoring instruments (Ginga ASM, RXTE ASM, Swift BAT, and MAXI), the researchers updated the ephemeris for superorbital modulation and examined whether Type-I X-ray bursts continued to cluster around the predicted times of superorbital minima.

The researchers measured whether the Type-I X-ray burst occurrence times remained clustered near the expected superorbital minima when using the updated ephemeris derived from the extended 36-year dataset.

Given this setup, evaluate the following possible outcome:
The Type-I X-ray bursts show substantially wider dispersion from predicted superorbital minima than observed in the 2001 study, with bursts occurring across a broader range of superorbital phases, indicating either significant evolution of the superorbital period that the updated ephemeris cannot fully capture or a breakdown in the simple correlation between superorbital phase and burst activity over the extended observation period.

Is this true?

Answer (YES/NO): NO